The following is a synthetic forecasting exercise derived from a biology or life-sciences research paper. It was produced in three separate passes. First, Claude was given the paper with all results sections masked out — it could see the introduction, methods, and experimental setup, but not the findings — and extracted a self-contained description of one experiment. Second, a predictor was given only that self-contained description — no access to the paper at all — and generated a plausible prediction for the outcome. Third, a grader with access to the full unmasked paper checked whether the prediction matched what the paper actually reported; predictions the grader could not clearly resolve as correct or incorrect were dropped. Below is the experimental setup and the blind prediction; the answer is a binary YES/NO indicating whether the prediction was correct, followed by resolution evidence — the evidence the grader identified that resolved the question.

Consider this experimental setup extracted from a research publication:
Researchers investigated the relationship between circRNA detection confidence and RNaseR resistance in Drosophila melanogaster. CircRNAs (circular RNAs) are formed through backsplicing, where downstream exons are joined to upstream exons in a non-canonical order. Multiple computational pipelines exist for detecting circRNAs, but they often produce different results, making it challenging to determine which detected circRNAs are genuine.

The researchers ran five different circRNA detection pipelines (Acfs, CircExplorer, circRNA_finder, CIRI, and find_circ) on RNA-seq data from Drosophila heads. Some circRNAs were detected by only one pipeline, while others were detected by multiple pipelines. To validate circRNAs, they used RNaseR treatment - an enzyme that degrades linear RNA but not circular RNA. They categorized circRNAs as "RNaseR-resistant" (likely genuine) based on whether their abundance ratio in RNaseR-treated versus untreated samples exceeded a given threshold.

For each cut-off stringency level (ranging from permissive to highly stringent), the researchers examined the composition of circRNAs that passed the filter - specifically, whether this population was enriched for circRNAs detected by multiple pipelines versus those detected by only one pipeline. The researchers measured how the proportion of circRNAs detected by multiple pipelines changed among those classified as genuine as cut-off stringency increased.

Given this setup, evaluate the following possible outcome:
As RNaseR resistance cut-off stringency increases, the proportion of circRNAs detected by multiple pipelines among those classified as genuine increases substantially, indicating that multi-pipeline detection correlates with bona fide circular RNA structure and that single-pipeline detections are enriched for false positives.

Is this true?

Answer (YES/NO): YES